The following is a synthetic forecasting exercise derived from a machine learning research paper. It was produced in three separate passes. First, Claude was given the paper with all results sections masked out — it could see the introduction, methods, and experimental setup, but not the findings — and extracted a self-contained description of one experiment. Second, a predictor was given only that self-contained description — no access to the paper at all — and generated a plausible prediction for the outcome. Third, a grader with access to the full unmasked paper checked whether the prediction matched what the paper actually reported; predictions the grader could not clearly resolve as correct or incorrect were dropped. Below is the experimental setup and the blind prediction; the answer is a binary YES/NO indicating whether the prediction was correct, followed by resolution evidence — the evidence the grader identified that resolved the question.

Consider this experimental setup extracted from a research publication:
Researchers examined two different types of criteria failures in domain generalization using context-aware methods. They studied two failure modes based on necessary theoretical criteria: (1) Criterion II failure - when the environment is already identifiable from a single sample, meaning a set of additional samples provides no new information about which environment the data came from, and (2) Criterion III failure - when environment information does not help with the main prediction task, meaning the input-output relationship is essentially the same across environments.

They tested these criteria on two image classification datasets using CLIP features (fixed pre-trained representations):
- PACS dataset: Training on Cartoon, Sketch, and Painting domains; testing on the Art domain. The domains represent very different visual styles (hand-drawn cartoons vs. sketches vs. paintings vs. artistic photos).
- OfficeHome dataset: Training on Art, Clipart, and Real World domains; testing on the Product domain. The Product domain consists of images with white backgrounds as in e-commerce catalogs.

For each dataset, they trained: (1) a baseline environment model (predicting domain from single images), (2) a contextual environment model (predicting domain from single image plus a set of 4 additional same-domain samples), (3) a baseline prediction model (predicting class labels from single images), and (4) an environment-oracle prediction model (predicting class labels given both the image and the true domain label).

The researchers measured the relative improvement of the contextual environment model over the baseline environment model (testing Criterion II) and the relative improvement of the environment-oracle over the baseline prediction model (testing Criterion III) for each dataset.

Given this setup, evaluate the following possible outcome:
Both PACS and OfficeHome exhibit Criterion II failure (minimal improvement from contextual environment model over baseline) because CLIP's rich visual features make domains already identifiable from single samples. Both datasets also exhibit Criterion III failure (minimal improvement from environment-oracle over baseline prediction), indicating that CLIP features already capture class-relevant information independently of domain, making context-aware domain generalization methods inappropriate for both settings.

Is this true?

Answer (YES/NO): NO